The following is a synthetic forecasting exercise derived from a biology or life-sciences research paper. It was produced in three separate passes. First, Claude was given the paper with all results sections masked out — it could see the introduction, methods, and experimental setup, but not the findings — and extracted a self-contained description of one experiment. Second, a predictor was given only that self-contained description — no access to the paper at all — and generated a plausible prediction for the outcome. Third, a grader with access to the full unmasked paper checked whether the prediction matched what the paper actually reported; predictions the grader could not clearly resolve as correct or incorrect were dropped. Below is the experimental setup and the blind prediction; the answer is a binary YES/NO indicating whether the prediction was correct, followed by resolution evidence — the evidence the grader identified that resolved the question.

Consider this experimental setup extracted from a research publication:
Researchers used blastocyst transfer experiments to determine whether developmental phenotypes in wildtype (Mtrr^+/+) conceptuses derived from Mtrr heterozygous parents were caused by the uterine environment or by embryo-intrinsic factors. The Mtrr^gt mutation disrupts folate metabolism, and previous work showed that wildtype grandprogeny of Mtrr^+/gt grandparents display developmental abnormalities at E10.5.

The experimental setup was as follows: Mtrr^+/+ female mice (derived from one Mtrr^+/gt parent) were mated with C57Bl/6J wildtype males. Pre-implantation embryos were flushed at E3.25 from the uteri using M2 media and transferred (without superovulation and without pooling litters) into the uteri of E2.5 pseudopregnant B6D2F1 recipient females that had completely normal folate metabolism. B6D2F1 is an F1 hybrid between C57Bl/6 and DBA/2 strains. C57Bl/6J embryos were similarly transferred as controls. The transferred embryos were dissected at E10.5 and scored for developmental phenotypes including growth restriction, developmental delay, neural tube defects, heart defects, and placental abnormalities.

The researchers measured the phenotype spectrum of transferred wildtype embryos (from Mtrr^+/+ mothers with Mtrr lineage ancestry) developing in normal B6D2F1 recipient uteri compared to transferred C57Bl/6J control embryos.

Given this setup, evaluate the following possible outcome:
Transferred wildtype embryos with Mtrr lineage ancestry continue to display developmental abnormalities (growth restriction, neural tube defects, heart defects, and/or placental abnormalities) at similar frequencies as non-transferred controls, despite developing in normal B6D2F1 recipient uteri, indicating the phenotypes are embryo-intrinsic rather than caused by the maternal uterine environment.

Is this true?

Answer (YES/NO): YES